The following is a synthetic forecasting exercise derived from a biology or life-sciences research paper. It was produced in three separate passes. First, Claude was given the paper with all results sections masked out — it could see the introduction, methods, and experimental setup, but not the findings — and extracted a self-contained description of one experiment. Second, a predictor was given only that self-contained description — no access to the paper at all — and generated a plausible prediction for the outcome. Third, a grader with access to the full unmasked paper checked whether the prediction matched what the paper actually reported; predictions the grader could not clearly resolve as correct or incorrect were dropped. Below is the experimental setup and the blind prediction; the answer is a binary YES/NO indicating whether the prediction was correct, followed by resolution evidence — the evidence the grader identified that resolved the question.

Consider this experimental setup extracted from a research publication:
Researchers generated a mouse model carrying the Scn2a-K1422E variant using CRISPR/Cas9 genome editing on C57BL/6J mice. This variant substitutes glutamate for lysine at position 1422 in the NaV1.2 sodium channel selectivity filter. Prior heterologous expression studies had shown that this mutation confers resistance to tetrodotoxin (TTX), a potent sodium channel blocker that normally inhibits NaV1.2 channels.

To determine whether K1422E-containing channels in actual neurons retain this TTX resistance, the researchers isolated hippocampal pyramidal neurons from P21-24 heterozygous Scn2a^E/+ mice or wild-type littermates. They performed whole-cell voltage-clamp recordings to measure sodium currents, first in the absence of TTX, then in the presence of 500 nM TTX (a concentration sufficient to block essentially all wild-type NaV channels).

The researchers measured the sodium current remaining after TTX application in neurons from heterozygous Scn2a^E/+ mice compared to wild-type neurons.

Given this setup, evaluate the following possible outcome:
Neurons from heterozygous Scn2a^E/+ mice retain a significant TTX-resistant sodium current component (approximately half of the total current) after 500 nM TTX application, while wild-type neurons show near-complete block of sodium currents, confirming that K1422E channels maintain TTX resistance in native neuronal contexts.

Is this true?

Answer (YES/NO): NO